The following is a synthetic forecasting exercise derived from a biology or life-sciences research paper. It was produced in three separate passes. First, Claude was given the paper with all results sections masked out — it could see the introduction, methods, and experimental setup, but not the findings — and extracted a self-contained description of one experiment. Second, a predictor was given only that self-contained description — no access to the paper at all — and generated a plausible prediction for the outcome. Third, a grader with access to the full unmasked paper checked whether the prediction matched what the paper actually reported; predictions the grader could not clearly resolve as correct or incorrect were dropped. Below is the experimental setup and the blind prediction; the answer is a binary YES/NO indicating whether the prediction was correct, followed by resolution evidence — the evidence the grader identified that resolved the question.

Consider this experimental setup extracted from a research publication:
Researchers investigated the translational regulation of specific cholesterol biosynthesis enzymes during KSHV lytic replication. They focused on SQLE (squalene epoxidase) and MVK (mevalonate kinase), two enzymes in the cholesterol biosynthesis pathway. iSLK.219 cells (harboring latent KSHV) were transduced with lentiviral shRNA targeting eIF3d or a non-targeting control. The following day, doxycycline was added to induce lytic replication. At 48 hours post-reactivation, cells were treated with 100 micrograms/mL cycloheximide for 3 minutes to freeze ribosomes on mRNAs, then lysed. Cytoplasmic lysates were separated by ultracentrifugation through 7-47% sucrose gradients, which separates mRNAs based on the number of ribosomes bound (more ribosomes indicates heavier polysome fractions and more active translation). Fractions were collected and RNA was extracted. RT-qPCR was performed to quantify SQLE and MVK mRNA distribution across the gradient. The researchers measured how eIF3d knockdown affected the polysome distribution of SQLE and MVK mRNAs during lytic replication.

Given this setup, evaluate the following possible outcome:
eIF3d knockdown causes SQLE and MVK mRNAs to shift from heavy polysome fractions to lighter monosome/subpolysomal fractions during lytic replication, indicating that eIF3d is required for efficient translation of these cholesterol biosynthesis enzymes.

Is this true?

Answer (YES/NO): NO